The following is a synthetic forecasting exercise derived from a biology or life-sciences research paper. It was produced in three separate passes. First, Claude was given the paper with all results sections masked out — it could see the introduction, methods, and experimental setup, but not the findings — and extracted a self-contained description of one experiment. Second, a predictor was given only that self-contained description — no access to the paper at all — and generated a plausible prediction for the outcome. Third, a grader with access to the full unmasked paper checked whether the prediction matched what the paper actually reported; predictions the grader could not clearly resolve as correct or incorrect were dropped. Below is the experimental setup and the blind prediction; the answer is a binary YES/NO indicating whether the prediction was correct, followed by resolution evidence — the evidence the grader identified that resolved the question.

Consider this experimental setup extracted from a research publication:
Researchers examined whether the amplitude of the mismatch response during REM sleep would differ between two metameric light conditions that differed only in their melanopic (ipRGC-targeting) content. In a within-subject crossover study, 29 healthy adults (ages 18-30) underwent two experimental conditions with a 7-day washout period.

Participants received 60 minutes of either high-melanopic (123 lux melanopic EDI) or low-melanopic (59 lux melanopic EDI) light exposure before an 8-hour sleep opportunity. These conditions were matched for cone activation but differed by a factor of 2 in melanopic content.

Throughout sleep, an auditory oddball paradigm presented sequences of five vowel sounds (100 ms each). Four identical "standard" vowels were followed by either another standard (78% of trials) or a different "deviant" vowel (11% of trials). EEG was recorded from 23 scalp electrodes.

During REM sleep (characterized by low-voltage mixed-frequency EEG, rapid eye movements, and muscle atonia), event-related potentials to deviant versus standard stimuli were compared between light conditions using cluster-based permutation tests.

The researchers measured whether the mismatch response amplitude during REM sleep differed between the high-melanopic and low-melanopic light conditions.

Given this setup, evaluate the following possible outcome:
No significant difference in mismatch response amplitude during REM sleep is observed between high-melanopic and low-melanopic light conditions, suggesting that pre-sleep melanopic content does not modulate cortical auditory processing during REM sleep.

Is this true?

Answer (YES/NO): NO